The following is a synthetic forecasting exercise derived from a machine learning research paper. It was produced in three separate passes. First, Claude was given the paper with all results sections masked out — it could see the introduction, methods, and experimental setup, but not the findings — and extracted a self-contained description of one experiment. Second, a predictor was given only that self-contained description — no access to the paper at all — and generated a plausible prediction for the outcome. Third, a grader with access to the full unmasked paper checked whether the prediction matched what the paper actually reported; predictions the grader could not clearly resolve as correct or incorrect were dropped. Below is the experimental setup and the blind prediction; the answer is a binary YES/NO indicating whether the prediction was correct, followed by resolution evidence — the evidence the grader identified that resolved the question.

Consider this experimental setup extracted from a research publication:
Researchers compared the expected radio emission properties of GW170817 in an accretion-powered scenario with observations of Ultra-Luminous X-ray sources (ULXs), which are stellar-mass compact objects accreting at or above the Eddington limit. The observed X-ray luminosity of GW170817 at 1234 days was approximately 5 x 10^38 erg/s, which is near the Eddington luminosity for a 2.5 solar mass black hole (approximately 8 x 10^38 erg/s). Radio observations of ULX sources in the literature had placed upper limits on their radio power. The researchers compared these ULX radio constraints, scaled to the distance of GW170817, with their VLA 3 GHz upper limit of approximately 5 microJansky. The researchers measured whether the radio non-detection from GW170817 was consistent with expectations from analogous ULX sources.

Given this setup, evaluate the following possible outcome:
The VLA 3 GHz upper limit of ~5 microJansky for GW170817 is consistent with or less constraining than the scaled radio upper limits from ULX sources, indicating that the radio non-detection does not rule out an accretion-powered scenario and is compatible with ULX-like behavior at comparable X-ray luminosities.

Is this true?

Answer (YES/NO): YES